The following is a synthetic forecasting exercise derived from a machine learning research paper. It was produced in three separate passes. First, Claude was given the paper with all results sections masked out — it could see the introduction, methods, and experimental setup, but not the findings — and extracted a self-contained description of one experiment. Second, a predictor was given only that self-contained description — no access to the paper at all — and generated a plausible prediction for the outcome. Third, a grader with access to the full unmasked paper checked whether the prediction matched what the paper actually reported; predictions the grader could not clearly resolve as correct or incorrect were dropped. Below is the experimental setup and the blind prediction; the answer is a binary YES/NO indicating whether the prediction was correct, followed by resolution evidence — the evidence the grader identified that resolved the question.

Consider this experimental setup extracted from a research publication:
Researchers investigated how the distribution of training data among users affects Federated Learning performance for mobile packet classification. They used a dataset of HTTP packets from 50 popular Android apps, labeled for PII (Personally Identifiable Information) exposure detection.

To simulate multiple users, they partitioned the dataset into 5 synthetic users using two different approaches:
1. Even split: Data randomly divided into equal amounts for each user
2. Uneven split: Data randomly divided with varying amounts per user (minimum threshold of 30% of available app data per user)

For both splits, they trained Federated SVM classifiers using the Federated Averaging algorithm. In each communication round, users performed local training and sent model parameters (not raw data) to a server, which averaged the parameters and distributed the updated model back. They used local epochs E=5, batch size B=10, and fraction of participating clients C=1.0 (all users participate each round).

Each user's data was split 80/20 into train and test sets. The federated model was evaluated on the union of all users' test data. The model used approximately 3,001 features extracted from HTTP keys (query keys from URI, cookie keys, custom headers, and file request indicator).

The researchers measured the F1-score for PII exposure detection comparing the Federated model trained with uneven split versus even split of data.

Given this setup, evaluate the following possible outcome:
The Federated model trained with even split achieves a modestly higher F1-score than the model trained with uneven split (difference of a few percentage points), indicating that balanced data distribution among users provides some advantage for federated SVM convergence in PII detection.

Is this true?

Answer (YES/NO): NO